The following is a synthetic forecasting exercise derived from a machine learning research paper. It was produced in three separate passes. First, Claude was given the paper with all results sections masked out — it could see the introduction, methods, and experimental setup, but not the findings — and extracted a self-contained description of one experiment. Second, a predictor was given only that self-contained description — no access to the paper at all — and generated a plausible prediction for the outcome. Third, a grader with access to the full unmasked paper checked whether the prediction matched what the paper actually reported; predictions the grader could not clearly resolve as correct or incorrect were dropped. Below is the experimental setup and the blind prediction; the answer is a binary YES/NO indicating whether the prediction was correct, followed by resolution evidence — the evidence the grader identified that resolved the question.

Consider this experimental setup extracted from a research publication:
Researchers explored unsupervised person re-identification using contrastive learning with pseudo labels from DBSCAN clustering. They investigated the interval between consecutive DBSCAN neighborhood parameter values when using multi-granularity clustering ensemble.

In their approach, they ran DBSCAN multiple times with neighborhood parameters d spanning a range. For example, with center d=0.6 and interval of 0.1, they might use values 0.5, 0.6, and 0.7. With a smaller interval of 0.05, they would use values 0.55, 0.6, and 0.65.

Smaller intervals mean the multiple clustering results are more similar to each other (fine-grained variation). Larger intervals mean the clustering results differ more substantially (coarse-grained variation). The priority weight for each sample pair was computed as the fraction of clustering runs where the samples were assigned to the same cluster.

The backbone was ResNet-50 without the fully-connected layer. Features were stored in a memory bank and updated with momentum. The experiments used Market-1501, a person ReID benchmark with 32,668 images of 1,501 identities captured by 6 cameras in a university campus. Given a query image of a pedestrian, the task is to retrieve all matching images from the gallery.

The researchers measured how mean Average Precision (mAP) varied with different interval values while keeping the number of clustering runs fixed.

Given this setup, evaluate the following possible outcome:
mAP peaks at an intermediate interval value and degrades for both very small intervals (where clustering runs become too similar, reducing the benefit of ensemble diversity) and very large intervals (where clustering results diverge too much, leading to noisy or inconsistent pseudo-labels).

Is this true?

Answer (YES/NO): NO